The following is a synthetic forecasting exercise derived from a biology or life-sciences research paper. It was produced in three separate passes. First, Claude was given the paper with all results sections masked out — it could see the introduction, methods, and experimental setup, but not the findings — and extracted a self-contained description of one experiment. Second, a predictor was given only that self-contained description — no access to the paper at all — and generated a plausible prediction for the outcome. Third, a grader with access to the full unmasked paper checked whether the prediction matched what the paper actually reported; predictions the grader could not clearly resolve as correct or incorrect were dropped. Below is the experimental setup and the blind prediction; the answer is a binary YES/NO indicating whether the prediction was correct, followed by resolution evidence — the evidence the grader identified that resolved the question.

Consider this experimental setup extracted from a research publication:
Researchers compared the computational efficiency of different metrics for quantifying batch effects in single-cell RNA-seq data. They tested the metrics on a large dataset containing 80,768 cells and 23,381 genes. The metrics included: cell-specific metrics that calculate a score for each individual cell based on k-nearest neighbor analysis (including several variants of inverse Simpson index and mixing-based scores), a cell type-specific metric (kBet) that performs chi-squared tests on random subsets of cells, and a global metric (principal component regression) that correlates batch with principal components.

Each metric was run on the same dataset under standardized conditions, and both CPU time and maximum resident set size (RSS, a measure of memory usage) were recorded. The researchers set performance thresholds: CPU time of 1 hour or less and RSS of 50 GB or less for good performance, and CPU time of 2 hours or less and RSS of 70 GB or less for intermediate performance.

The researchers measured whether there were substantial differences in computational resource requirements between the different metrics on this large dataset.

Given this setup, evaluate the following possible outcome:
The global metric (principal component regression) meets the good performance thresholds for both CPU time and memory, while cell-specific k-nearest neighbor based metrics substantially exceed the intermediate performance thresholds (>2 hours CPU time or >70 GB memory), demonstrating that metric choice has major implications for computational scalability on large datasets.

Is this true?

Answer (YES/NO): NO